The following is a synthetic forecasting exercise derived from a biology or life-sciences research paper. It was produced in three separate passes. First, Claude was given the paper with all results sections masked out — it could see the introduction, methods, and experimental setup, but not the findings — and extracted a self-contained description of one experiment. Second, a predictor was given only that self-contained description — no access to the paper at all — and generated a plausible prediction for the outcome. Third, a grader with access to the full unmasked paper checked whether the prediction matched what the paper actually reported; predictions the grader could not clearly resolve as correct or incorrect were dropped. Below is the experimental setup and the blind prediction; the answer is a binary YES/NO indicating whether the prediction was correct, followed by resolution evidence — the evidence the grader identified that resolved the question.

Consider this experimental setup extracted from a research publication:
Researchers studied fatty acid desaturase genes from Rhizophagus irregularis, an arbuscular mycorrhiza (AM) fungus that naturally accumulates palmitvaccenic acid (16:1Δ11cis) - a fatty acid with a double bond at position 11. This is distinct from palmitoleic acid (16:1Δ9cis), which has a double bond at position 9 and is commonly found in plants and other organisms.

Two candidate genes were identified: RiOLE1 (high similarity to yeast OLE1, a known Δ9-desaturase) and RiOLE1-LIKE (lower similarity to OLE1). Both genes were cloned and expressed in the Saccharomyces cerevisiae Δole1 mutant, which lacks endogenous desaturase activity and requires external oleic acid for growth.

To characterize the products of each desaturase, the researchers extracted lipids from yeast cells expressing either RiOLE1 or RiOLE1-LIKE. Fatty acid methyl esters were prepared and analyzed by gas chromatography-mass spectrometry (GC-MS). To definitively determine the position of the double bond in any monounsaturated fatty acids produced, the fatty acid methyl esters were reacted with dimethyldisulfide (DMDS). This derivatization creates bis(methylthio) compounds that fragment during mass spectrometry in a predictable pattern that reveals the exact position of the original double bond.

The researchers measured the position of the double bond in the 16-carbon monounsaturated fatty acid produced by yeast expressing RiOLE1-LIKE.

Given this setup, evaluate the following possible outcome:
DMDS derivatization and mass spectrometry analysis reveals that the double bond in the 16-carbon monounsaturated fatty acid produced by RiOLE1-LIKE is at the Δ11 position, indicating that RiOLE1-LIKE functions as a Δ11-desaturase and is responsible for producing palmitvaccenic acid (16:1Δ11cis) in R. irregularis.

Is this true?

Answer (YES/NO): YES